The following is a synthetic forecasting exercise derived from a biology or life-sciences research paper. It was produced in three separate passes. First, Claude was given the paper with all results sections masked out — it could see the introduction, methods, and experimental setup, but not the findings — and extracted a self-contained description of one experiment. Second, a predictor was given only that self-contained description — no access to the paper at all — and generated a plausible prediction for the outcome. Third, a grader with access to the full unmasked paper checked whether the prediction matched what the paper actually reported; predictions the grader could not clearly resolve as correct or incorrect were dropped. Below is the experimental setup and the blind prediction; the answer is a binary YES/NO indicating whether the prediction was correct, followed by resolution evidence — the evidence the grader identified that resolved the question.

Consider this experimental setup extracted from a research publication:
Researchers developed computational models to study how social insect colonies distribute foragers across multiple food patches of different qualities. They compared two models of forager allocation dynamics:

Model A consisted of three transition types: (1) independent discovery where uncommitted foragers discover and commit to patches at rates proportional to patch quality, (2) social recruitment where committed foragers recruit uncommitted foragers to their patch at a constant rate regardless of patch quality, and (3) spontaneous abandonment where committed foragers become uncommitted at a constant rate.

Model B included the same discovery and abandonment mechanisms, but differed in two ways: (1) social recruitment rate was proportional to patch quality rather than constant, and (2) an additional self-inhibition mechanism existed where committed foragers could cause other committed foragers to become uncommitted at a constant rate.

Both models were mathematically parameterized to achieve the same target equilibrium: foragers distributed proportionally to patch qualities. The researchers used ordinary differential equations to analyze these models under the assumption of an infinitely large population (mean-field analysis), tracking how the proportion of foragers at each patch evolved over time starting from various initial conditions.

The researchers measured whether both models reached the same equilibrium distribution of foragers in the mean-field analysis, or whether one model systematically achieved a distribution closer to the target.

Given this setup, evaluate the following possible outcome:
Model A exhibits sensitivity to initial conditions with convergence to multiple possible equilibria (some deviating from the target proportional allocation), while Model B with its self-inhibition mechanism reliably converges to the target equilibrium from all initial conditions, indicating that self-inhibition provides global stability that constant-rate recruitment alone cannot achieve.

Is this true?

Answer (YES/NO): NO